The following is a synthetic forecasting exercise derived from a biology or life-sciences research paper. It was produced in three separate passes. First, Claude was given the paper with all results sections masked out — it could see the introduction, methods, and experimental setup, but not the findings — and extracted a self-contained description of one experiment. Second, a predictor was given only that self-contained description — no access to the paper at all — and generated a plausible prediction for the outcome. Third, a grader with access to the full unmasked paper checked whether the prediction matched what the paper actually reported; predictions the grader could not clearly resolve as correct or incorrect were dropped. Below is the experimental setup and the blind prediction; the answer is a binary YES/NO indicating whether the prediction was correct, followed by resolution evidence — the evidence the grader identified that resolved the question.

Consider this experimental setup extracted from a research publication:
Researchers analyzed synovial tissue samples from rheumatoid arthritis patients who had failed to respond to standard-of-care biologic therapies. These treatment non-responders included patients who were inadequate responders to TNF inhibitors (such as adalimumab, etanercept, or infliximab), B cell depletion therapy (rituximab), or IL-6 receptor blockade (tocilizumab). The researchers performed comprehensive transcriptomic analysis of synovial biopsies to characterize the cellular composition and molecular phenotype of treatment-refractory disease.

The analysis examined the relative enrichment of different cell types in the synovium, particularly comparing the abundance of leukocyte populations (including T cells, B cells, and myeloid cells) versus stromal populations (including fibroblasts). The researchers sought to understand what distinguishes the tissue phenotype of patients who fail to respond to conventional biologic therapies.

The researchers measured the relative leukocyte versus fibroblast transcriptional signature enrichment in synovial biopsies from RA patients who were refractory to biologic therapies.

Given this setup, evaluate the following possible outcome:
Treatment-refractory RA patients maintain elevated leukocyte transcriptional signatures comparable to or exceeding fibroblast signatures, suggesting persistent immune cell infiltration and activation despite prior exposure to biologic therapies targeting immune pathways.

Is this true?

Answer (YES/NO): NO